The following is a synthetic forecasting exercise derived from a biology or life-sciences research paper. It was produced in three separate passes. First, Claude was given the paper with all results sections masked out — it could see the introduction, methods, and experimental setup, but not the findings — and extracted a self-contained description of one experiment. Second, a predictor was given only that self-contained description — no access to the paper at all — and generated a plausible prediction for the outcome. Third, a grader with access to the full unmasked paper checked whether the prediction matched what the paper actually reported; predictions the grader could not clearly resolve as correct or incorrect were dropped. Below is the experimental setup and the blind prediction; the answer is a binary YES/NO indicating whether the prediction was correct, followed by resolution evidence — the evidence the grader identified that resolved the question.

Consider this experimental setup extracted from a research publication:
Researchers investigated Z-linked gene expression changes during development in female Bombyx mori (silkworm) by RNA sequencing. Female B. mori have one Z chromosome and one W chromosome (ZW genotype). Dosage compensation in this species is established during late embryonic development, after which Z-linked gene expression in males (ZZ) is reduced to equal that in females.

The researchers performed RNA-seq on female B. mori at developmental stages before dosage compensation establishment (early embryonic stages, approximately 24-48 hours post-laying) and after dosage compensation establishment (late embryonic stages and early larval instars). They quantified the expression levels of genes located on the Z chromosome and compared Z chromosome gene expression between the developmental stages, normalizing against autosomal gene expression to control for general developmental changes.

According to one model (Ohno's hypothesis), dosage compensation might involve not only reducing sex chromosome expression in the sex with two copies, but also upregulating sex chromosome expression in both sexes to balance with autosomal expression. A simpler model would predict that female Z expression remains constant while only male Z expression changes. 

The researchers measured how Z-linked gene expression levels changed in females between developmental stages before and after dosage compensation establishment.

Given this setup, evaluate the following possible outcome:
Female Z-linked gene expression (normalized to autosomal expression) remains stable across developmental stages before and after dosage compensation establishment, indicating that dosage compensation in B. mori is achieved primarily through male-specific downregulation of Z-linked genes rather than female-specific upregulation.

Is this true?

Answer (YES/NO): NO